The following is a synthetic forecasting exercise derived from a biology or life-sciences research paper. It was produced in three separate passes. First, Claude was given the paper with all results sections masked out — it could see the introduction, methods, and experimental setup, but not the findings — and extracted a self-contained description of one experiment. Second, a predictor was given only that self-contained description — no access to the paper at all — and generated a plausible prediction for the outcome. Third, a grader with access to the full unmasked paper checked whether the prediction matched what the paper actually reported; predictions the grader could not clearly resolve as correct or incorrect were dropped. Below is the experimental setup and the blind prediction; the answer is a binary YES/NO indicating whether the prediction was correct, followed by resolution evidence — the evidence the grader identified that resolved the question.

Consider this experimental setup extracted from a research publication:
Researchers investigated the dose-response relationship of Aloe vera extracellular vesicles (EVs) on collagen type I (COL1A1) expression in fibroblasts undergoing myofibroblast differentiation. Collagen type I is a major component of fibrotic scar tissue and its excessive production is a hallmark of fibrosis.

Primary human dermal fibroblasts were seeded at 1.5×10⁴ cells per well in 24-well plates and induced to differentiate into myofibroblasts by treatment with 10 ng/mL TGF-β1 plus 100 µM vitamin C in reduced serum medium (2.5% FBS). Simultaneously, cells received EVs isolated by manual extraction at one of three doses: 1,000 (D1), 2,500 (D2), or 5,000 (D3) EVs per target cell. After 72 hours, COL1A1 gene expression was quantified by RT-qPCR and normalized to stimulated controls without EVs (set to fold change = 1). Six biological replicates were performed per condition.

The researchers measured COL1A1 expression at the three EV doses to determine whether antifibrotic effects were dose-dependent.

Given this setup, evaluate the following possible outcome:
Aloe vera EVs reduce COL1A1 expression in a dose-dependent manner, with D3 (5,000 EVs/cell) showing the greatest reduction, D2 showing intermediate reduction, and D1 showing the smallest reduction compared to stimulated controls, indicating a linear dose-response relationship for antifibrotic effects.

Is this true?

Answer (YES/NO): NO